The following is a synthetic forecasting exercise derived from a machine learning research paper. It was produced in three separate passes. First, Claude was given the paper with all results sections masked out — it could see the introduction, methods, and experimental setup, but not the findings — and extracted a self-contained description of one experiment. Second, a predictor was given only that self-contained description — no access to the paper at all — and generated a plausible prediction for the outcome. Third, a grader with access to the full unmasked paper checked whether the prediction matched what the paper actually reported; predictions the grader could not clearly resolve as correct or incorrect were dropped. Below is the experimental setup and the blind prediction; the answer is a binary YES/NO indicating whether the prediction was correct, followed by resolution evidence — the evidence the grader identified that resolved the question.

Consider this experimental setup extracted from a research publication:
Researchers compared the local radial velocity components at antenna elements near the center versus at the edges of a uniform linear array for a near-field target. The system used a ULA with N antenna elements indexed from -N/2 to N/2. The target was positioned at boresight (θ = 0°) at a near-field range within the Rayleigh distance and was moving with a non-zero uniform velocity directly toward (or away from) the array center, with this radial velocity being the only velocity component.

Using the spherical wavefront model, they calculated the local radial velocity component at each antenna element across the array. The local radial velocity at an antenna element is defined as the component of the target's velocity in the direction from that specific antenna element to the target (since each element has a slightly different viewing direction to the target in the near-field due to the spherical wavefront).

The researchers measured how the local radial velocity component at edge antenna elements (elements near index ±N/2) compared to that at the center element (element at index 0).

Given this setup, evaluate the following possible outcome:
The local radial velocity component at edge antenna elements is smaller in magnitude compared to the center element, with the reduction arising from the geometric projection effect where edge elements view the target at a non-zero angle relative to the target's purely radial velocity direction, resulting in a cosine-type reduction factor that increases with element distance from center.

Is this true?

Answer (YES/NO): YES